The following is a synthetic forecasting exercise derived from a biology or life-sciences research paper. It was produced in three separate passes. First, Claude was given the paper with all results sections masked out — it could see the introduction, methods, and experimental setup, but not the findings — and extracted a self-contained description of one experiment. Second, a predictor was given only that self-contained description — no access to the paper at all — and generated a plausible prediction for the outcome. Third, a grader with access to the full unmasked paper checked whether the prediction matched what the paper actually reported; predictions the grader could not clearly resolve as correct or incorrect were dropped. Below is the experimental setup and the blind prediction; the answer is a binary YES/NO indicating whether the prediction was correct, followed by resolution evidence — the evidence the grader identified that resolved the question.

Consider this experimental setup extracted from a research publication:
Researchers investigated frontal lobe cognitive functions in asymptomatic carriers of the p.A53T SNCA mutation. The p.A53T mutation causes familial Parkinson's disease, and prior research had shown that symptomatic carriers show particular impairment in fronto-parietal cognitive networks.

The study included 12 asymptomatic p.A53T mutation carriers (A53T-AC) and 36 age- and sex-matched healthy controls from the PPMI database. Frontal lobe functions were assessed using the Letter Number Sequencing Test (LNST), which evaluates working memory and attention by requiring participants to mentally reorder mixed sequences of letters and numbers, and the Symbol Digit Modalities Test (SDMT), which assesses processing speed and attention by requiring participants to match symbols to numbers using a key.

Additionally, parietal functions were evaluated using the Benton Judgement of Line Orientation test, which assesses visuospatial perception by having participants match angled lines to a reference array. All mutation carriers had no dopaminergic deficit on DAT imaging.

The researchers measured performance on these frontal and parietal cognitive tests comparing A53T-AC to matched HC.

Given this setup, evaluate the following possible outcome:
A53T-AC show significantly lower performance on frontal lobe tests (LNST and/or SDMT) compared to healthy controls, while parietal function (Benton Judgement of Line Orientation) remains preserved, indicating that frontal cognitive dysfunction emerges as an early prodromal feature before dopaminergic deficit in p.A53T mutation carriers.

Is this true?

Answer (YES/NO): NO